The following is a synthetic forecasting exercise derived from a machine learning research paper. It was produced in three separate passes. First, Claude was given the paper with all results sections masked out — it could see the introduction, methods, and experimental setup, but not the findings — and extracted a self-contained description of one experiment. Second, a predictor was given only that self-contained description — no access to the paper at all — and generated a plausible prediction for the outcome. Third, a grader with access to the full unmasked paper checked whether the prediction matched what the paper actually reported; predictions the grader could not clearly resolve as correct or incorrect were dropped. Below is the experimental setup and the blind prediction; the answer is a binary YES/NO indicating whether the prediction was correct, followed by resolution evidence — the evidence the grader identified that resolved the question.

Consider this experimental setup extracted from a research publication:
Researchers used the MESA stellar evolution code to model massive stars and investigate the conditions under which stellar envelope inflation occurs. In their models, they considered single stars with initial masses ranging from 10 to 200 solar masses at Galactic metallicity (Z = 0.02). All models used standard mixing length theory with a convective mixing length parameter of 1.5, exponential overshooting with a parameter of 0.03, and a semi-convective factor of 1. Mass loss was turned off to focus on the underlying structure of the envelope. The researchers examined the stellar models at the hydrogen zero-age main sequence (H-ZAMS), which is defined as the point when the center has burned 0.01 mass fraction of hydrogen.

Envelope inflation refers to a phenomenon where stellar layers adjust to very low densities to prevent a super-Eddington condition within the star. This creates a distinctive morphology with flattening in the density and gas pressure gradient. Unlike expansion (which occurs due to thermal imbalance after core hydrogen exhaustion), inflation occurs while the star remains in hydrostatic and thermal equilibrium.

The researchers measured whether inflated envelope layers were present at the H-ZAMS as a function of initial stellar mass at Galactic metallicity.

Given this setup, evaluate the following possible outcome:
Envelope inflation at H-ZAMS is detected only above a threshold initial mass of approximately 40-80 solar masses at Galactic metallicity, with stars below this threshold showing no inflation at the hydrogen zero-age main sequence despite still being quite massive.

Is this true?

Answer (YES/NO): YES